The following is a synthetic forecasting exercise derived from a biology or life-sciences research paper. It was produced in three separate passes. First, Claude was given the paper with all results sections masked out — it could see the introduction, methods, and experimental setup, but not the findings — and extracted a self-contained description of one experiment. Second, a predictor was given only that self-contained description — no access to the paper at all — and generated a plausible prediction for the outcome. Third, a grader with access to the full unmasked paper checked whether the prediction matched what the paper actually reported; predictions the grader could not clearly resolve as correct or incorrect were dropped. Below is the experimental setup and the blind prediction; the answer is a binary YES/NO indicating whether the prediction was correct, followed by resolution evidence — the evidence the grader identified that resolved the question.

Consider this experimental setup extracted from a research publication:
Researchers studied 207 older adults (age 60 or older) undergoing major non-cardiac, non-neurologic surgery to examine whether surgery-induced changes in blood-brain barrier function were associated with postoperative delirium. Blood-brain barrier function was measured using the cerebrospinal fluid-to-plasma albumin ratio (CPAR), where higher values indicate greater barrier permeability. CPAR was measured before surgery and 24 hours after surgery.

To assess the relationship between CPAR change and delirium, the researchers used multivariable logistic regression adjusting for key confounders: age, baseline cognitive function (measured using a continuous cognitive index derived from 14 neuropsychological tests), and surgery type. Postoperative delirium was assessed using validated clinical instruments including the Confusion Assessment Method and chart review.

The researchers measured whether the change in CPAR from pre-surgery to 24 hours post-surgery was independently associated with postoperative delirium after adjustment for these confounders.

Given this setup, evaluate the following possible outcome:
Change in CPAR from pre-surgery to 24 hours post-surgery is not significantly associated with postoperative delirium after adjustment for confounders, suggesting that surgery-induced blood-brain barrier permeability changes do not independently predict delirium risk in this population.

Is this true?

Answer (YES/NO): NO